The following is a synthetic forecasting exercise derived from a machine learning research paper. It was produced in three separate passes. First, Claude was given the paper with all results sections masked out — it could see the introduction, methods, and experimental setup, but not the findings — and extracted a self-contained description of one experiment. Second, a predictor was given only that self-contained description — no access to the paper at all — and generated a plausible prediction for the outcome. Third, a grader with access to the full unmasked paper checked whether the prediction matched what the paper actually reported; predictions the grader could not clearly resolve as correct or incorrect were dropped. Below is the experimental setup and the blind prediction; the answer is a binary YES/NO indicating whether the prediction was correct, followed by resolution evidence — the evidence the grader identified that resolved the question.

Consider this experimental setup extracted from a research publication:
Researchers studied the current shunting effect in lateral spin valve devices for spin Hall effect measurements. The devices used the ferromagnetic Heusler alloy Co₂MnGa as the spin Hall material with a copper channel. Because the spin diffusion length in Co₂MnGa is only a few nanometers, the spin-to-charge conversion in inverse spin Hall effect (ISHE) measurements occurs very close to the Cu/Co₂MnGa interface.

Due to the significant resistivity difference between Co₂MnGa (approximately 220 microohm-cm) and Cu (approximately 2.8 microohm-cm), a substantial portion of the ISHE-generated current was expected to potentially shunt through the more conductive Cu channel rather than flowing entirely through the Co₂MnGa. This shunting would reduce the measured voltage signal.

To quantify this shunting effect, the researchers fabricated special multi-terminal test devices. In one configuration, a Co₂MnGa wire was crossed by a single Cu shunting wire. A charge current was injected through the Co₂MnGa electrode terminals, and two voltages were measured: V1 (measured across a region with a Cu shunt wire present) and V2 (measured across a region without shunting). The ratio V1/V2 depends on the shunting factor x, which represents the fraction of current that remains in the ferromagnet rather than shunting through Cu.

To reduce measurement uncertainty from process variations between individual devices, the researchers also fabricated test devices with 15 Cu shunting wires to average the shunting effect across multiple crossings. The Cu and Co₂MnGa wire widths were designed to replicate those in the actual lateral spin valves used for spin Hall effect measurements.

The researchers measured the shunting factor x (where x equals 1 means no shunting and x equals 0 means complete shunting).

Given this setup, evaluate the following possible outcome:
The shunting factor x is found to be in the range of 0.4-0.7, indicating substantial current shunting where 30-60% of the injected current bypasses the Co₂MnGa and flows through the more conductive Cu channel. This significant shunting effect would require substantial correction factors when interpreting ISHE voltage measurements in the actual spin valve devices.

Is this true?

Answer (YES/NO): NO